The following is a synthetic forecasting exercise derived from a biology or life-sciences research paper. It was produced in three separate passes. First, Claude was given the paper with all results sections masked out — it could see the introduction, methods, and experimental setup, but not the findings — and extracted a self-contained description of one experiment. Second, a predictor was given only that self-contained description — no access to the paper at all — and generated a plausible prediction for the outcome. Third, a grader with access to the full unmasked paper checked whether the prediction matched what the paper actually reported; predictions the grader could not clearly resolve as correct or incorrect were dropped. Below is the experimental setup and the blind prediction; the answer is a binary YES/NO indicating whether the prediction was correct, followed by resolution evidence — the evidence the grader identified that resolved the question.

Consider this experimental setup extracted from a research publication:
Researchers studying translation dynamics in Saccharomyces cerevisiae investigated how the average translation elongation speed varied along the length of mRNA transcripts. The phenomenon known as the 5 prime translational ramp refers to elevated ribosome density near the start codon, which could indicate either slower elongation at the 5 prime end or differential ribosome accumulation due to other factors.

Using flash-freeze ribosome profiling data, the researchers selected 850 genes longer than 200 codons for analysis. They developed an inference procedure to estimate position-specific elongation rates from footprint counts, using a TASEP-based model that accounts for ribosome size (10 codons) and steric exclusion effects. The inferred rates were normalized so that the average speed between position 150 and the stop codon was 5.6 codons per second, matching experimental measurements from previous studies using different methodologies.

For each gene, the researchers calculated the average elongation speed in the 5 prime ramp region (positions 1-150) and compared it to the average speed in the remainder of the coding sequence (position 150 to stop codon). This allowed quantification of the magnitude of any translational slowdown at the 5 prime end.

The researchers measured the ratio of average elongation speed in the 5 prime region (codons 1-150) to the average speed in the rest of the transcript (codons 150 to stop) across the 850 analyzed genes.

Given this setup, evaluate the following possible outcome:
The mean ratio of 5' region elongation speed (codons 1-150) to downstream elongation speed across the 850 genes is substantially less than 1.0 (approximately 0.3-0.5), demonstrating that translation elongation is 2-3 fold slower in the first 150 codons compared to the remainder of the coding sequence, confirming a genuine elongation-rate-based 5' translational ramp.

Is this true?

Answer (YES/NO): NO